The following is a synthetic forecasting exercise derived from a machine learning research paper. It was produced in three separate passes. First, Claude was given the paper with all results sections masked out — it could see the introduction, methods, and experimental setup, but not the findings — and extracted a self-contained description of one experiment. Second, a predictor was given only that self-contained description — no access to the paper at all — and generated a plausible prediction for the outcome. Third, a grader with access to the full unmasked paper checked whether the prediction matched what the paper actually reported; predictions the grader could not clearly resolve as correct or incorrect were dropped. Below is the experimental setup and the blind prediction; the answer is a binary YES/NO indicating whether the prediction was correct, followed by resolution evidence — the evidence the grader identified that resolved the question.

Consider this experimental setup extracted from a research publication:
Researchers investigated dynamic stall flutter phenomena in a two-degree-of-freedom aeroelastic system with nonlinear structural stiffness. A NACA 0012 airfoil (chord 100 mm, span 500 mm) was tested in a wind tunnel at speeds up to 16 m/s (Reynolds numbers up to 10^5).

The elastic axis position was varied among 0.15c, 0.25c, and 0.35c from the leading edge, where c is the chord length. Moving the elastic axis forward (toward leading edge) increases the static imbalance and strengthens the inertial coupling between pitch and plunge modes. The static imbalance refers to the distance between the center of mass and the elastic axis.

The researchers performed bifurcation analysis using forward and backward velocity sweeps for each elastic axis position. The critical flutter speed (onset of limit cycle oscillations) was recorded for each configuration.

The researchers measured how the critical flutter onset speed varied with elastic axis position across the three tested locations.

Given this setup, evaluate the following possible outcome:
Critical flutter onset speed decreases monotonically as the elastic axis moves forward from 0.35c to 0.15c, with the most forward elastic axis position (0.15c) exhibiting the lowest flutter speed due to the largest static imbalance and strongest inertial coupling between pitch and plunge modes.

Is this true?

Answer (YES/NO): NO